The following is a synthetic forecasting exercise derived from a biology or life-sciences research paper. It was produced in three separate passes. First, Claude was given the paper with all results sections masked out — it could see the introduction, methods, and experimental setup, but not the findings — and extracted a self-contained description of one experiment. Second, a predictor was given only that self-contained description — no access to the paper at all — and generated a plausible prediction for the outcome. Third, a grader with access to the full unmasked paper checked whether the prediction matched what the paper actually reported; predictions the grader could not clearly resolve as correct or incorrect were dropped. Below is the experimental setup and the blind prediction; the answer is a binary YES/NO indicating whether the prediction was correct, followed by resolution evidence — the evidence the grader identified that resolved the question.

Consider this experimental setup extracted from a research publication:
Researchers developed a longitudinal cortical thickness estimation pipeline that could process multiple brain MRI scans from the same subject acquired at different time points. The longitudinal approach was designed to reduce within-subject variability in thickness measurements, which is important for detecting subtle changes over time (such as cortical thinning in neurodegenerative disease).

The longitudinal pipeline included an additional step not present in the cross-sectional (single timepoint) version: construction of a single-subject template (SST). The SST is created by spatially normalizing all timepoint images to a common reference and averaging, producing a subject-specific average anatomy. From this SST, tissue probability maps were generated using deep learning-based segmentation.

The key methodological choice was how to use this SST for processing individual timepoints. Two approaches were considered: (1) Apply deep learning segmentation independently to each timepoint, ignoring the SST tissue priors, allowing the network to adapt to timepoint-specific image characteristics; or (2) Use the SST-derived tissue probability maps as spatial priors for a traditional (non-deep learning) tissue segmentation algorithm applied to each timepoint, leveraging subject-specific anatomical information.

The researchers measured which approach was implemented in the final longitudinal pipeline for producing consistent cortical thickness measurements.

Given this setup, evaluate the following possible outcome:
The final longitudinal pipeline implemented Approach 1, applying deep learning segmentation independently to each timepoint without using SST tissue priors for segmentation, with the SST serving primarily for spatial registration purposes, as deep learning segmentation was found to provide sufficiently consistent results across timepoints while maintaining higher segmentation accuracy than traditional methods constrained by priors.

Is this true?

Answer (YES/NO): NO